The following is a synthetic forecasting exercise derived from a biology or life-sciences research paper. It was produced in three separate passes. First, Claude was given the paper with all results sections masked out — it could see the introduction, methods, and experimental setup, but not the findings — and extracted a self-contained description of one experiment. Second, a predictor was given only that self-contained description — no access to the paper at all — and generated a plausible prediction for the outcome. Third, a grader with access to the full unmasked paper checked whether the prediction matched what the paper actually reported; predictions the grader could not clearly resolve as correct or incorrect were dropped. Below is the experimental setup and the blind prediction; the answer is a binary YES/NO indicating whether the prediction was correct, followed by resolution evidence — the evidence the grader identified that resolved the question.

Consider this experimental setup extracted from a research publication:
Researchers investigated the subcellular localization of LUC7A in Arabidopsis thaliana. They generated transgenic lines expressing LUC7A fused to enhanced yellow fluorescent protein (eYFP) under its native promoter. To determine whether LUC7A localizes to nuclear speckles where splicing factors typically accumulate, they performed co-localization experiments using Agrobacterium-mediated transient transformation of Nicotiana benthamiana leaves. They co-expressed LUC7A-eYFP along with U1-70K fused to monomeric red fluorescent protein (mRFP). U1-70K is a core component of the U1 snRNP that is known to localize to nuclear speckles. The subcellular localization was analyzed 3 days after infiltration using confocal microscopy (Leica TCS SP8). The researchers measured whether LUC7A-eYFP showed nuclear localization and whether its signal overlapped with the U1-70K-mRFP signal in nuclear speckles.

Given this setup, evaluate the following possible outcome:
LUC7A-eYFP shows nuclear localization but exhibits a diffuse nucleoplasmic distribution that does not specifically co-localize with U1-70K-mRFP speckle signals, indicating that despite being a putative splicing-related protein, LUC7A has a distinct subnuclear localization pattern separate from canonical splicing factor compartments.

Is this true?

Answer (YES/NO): YES